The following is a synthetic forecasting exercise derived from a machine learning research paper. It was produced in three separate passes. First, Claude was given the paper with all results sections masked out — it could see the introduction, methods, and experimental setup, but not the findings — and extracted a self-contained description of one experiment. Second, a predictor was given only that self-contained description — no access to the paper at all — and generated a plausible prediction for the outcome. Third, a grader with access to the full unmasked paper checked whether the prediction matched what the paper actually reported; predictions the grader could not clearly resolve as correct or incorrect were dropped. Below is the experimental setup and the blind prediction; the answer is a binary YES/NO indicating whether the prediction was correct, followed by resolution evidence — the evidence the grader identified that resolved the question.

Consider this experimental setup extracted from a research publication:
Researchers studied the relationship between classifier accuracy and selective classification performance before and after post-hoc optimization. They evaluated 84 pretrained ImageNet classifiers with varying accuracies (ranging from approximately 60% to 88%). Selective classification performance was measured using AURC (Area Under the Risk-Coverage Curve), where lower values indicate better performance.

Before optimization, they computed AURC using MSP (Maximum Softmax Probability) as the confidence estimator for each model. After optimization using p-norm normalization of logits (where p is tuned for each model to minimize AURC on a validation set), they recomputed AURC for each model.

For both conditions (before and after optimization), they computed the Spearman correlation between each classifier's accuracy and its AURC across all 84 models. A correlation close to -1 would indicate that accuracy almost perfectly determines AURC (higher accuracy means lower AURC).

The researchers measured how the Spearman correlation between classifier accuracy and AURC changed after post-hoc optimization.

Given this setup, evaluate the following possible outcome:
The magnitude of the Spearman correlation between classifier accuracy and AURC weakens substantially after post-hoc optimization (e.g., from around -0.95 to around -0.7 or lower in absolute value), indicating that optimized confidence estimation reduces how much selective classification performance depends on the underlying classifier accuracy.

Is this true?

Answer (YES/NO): NO